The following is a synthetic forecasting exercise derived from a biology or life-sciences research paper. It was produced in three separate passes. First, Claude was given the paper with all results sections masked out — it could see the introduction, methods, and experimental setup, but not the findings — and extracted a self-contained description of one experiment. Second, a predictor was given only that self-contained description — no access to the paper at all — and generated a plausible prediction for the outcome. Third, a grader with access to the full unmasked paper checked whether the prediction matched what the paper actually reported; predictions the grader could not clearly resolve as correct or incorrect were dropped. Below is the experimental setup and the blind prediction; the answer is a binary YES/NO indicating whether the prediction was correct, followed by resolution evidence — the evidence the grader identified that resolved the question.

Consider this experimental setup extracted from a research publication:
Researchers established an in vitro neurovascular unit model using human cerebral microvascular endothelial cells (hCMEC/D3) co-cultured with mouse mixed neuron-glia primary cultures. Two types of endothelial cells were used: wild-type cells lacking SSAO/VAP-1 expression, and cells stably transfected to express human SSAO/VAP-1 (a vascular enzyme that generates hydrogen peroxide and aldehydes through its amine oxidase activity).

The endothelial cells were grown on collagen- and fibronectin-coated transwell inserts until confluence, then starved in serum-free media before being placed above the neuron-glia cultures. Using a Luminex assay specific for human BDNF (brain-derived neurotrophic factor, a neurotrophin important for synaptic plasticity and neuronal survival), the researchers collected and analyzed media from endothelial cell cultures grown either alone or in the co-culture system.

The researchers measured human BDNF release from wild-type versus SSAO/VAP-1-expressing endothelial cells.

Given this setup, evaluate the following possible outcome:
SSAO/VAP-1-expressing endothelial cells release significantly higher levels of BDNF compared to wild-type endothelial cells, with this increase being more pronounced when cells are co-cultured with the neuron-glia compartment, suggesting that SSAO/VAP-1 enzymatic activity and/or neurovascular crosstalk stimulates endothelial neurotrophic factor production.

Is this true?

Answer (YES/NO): NO